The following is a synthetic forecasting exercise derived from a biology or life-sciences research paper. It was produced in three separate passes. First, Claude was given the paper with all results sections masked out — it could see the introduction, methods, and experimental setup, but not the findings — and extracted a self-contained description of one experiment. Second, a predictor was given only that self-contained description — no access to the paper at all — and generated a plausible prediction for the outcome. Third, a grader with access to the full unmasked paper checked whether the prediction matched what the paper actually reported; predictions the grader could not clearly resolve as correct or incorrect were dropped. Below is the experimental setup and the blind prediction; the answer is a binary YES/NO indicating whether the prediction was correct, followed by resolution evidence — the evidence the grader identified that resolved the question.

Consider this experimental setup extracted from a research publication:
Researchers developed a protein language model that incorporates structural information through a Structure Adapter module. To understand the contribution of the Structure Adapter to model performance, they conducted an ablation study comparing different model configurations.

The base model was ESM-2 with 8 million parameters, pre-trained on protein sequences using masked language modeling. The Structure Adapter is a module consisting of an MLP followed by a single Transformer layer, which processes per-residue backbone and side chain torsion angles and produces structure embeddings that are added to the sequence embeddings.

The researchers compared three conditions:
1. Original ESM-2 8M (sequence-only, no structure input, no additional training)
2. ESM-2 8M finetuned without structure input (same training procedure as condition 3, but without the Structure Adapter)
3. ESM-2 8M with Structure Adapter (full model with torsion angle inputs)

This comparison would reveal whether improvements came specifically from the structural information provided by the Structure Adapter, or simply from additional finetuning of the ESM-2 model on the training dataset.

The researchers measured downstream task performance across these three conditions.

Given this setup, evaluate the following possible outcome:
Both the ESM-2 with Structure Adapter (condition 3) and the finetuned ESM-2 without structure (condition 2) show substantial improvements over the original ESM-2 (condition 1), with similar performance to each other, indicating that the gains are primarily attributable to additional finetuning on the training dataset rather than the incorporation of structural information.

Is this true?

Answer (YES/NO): NO